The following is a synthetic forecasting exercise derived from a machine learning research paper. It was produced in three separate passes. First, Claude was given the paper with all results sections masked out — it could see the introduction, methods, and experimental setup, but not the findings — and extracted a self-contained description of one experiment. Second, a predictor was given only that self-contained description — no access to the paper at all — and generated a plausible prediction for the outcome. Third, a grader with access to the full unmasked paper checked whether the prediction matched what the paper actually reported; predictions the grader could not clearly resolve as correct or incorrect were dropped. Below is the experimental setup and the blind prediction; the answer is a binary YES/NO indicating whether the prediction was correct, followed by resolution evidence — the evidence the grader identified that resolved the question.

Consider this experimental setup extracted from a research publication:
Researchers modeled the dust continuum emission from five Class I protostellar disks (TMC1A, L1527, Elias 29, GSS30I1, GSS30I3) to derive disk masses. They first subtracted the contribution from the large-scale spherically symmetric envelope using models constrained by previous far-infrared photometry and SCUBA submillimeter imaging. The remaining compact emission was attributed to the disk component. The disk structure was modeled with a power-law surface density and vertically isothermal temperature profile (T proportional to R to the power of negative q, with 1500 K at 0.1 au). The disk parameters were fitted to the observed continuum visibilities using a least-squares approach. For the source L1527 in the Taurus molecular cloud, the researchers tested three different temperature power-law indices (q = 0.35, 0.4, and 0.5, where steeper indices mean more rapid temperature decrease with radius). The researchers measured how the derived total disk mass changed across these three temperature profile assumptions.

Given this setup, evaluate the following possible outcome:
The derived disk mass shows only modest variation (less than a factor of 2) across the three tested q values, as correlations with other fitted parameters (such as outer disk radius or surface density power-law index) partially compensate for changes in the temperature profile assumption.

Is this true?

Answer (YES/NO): NO